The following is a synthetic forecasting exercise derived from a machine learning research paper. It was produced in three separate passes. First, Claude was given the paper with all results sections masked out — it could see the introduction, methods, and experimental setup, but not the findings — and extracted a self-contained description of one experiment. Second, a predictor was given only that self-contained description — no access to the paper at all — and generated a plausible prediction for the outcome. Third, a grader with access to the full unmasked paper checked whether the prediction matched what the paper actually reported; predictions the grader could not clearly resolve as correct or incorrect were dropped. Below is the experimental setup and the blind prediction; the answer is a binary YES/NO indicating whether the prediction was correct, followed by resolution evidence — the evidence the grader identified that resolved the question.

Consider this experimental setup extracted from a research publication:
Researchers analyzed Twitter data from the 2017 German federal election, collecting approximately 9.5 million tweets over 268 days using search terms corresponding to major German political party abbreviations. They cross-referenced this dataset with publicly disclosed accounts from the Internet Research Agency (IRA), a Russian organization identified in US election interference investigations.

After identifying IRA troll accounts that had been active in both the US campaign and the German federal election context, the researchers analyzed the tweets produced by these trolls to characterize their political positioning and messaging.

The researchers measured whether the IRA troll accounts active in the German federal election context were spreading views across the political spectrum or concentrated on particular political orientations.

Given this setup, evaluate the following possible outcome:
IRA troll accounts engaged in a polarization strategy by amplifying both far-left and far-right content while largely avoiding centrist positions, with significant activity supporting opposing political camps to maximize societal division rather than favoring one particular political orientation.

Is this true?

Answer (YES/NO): NO